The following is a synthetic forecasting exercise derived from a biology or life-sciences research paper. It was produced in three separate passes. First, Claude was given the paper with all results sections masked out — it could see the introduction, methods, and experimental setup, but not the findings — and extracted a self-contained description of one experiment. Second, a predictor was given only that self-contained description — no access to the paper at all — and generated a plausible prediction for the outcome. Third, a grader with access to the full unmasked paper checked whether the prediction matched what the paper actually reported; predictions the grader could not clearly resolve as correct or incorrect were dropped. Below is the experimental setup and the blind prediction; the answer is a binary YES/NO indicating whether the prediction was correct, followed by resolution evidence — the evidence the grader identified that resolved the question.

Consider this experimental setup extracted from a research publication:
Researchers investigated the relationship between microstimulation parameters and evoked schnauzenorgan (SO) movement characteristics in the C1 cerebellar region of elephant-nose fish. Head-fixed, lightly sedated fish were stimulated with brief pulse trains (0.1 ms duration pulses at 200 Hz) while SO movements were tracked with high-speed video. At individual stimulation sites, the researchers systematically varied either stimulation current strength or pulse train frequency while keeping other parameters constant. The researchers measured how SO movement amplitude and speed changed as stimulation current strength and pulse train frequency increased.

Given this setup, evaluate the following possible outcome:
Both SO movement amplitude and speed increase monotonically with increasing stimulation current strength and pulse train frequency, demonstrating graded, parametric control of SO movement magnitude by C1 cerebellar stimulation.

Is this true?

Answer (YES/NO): YES